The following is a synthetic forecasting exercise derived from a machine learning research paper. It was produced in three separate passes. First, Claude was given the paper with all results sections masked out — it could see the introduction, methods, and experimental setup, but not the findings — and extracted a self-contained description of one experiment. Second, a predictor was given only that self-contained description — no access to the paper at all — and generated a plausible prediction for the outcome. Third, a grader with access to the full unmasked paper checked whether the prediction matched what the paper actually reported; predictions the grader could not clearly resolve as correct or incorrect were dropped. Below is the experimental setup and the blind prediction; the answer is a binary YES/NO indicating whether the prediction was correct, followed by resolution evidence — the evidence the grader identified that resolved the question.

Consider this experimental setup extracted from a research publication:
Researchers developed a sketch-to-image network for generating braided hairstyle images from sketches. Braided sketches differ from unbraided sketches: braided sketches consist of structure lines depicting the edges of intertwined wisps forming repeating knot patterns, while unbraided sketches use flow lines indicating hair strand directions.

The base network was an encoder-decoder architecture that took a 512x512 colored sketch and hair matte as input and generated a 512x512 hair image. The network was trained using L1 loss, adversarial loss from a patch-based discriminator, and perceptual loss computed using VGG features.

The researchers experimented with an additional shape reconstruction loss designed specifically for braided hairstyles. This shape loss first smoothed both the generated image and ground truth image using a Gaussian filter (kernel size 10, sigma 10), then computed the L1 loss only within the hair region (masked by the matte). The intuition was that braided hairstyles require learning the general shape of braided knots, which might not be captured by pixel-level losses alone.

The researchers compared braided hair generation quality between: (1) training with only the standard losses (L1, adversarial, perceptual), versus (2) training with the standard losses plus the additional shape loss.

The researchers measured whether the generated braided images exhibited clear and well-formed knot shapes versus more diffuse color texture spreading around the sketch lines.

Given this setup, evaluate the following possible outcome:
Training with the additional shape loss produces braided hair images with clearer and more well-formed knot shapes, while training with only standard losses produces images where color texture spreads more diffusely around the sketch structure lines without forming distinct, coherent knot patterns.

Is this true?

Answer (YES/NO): YES